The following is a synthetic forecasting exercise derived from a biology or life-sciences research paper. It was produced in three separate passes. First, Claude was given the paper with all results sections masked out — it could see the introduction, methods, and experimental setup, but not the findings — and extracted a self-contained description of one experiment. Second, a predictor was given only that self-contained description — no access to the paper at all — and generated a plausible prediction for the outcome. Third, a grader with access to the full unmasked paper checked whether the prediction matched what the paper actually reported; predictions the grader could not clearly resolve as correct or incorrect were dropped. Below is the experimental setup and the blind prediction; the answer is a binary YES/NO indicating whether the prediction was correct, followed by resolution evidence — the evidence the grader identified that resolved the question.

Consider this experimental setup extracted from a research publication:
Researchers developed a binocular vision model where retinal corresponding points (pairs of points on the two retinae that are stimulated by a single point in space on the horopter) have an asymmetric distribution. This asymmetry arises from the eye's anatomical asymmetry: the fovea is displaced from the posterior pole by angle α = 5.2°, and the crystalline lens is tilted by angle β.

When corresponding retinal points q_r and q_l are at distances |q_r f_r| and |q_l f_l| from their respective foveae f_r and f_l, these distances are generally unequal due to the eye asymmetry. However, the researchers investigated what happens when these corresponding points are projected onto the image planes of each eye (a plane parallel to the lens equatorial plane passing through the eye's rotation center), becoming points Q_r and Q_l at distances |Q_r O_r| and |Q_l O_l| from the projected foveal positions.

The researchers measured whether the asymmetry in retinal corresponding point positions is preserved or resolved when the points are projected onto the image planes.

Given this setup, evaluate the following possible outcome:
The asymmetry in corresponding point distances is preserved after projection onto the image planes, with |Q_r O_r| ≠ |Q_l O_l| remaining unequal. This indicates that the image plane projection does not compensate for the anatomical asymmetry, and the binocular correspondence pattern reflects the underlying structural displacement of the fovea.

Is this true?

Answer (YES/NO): NO